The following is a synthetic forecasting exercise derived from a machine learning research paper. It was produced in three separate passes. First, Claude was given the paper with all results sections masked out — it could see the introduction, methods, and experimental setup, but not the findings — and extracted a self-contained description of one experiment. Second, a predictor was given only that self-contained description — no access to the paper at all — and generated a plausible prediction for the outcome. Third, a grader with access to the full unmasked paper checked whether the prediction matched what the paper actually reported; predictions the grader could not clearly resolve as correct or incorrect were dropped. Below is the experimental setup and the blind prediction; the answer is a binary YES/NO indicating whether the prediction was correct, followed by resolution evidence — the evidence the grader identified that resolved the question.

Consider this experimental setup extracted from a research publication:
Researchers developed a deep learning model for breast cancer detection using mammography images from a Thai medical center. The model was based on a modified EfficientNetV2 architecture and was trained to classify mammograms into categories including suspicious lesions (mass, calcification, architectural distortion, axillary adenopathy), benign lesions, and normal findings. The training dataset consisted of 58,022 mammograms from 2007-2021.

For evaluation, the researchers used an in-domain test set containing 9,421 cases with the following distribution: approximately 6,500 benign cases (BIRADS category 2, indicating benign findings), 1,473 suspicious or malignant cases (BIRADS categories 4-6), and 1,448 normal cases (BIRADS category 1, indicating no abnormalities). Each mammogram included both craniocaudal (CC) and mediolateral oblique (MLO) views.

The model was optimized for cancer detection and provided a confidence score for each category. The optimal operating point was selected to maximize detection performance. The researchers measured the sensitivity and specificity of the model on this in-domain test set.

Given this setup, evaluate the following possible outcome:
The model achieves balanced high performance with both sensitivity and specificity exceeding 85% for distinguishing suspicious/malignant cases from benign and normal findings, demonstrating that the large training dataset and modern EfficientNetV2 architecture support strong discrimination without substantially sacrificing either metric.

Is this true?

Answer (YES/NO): NO